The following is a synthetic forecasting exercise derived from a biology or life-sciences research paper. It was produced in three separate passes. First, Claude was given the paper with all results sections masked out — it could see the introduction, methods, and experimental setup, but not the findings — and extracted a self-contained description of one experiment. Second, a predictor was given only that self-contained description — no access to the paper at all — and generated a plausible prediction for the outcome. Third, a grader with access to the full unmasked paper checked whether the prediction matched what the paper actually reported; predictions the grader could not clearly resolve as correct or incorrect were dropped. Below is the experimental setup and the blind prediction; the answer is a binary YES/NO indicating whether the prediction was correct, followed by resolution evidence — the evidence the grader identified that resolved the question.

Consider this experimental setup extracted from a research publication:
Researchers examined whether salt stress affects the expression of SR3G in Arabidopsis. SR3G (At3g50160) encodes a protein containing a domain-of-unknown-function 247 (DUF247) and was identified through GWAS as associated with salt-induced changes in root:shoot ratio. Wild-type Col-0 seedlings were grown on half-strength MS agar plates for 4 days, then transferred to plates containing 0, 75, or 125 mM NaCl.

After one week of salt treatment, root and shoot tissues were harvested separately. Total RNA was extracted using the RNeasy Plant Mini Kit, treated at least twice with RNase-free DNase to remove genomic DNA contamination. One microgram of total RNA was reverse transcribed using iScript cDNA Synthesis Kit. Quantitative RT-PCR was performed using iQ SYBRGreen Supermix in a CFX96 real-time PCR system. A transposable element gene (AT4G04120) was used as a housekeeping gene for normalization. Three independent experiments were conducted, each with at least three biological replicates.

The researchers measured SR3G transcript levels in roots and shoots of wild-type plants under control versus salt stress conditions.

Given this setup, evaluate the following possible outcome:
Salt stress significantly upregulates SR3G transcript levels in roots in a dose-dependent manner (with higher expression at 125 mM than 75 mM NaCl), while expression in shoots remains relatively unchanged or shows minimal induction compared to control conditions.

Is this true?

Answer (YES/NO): NO